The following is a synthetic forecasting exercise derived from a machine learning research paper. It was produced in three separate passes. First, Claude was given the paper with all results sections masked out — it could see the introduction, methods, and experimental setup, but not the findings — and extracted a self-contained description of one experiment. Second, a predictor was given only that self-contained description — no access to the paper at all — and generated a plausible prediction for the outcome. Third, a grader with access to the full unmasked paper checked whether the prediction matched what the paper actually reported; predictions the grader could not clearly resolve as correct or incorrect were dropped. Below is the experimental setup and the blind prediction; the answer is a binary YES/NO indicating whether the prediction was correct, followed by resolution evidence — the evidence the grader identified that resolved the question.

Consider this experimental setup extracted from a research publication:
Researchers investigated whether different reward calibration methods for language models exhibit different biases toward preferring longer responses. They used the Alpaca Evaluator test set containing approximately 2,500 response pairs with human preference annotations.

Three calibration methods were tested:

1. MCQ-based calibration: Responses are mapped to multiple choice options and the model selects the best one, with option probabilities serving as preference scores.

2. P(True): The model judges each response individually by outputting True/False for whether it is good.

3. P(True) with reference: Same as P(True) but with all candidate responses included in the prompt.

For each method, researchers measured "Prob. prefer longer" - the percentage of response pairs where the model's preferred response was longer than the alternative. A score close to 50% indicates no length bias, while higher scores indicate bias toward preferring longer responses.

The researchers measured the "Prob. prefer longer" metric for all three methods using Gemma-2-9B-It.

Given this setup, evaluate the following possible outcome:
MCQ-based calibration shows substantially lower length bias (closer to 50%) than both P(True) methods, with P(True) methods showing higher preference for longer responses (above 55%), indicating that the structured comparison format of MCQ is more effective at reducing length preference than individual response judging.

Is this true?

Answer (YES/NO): NO